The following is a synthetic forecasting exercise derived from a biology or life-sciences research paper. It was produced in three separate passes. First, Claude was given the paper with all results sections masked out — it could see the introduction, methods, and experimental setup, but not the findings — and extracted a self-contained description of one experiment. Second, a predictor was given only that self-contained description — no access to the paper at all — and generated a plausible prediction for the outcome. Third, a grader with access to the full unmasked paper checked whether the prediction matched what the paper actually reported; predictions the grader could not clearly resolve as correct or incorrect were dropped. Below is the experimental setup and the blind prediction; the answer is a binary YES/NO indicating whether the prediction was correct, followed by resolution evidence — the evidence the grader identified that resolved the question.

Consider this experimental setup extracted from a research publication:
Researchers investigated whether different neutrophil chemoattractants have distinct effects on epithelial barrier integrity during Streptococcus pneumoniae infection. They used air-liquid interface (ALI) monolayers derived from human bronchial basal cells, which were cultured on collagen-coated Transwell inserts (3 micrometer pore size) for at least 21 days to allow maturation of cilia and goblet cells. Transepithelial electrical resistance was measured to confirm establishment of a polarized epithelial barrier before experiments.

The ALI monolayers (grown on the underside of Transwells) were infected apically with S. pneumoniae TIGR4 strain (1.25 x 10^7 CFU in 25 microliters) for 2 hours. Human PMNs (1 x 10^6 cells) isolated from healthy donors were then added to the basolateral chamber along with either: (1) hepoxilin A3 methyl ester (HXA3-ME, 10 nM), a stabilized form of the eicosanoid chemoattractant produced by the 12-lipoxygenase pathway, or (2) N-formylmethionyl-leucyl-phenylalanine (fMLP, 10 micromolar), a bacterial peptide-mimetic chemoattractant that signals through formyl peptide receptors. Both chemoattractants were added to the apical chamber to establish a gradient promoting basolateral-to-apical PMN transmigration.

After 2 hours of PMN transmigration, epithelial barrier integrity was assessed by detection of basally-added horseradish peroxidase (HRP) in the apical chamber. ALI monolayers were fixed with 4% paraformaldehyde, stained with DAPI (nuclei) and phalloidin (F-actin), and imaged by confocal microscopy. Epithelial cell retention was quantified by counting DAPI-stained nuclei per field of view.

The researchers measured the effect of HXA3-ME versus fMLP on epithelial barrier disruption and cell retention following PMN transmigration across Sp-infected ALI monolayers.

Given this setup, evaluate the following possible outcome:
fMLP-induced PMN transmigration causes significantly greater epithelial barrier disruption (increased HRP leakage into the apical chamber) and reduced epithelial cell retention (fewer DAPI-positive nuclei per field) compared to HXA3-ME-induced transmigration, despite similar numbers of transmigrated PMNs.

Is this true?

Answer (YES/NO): NO